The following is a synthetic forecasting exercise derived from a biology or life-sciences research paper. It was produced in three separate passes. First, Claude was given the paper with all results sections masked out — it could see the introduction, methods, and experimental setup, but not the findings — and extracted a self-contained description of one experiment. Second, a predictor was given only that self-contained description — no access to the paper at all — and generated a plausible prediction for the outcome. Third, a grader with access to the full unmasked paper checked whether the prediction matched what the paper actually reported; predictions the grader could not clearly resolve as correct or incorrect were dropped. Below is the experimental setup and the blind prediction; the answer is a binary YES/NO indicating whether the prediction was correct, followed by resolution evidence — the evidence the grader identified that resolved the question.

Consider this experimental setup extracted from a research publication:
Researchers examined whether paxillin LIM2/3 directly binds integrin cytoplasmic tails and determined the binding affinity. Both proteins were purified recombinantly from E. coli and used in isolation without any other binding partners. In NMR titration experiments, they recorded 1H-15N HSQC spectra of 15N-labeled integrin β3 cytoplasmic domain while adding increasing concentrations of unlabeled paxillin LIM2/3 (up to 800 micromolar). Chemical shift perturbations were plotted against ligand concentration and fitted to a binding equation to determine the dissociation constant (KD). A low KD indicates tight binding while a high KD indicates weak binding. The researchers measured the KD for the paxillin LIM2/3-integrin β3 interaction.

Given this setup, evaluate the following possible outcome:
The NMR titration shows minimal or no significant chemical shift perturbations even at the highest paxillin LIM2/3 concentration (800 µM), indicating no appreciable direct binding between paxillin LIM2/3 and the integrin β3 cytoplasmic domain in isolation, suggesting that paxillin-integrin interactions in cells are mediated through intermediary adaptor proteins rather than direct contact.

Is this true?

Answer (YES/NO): NO